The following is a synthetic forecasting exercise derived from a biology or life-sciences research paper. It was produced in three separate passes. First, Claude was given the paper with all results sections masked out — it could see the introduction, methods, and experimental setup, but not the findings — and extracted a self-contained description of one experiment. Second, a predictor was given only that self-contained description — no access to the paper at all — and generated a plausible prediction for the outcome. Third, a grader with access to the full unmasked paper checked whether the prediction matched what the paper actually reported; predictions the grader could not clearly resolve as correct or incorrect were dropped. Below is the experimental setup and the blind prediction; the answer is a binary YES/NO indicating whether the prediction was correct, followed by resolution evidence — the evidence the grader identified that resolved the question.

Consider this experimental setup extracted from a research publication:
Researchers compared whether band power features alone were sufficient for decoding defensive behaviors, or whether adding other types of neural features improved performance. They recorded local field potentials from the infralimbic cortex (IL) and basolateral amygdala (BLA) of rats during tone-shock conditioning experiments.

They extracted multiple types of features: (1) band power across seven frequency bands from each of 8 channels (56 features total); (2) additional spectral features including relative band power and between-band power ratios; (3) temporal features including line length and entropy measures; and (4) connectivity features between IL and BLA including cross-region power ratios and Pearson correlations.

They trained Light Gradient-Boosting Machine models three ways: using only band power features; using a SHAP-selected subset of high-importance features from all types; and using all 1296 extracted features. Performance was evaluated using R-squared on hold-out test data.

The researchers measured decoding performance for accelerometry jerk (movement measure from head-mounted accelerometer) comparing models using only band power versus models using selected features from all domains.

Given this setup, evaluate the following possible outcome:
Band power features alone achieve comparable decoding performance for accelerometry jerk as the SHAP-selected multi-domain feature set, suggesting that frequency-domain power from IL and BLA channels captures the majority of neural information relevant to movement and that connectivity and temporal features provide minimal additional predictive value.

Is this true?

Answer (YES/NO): NO